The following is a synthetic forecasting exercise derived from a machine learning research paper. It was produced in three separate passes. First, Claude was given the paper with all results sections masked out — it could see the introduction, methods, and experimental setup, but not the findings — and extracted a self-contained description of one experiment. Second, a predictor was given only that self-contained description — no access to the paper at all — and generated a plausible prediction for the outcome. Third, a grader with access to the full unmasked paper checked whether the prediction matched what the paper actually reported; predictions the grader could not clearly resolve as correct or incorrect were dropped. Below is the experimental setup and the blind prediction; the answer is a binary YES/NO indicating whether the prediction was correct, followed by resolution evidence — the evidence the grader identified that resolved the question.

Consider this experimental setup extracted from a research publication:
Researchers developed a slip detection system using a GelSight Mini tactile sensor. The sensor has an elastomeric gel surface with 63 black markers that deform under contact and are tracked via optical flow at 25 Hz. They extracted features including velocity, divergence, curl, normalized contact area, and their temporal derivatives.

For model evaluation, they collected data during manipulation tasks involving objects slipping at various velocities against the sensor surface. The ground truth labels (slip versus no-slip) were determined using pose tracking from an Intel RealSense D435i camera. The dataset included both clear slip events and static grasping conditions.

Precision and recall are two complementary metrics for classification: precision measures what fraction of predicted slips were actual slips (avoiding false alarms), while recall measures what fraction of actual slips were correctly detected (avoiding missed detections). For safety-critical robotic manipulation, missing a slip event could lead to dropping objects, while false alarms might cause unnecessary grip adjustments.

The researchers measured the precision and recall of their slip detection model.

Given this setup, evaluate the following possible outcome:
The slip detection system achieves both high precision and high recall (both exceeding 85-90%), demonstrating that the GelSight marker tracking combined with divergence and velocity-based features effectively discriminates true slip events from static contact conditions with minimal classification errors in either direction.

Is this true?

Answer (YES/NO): YES